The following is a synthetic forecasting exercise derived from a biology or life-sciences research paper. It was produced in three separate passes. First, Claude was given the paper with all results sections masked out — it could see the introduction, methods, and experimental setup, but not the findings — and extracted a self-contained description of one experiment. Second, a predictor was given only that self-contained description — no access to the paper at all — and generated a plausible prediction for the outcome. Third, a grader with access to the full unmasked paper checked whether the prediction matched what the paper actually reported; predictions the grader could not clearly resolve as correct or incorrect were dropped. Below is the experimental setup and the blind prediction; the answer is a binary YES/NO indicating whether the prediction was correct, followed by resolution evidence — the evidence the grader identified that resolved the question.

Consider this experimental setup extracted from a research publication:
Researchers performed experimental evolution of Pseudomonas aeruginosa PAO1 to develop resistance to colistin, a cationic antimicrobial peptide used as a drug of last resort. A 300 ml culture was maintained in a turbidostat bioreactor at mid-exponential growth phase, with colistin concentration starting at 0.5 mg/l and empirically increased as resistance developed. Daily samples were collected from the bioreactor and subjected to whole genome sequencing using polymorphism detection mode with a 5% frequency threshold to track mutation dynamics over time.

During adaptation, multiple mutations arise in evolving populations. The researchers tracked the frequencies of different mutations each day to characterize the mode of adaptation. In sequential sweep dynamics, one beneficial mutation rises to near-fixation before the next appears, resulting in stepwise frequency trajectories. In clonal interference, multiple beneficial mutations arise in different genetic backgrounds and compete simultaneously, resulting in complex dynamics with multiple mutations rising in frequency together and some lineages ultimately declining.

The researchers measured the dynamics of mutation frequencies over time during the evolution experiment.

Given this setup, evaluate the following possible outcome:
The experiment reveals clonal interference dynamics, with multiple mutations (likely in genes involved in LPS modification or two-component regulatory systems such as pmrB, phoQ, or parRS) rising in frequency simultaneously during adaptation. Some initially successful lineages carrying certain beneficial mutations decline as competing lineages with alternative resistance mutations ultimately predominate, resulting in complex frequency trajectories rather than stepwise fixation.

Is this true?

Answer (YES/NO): YES